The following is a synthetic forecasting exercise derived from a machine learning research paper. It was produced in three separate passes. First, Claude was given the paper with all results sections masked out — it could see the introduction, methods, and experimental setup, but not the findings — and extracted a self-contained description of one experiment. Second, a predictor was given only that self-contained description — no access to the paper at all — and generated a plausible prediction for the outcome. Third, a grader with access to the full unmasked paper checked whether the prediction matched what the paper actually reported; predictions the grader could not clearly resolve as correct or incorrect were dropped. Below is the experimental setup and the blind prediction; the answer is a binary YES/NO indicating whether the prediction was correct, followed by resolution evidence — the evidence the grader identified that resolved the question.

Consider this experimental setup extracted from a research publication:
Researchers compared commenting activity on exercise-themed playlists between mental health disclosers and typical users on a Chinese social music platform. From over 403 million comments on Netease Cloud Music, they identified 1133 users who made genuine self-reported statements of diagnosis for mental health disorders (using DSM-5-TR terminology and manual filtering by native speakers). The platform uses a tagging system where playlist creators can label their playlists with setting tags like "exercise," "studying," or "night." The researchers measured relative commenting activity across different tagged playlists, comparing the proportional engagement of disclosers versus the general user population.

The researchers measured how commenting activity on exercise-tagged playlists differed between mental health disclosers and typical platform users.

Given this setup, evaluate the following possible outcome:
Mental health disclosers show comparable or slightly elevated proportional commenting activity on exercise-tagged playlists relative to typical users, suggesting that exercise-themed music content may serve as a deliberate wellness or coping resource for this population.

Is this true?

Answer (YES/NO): NO